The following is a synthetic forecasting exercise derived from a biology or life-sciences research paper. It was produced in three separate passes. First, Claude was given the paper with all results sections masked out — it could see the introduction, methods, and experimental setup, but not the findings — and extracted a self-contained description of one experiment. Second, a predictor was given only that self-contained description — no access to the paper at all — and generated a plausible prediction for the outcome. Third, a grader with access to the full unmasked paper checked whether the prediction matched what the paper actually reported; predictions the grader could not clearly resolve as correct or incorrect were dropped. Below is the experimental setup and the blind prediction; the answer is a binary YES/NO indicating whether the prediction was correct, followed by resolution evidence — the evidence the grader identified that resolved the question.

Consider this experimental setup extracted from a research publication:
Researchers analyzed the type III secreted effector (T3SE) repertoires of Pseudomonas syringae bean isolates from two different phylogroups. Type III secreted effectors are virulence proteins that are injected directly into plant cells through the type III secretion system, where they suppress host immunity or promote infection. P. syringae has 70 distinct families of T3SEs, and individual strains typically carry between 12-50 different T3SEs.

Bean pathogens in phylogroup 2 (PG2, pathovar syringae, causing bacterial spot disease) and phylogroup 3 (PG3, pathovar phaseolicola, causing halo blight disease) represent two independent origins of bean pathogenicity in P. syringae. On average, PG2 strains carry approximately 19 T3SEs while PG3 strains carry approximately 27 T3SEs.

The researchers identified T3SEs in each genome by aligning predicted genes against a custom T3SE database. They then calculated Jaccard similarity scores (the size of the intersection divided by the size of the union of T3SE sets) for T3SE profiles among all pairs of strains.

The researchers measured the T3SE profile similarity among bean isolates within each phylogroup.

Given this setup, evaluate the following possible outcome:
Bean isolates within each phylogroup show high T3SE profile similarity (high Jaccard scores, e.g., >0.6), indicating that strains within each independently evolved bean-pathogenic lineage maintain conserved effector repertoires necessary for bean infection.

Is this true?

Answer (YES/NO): NO